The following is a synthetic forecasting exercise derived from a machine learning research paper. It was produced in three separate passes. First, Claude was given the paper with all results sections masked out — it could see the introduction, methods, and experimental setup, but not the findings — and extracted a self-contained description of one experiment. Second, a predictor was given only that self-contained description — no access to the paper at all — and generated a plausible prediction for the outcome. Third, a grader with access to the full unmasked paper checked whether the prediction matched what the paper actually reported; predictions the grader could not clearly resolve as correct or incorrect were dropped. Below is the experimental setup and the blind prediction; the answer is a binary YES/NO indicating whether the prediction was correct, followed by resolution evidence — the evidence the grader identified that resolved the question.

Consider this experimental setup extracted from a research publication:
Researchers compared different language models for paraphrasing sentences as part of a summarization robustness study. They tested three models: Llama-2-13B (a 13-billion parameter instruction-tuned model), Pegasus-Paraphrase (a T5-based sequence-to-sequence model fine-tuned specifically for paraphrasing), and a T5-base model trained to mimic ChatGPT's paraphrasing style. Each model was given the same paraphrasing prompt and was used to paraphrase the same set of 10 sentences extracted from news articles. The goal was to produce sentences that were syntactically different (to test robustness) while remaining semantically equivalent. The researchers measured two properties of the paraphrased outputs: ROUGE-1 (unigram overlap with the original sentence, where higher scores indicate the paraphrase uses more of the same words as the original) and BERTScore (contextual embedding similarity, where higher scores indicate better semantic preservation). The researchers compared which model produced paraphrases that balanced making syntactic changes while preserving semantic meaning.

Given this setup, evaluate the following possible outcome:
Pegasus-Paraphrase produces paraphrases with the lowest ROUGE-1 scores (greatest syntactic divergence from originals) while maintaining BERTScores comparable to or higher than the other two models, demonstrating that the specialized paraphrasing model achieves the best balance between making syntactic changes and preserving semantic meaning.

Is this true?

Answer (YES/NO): NO